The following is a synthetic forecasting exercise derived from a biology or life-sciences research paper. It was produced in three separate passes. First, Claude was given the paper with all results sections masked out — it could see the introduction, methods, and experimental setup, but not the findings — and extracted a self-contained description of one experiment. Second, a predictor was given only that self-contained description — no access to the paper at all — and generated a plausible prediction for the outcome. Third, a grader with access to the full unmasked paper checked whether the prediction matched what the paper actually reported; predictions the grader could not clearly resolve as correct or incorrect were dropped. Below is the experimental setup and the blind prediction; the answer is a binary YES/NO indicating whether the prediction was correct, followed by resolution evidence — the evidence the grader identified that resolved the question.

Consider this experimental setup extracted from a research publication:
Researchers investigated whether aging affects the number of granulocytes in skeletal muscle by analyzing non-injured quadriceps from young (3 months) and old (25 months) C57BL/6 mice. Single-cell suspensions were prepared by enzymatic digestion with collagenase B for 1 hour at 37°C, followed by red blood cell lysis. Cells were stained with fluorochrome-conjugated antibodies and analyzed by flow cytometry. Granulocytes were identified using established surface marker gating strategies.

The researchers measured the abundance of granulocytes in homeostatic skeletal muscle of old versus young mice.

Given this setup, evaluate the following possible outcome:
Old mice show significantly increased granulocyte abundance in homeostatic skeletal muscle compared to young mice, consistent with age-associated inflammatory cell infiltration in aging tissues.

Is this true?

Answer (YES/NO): YES